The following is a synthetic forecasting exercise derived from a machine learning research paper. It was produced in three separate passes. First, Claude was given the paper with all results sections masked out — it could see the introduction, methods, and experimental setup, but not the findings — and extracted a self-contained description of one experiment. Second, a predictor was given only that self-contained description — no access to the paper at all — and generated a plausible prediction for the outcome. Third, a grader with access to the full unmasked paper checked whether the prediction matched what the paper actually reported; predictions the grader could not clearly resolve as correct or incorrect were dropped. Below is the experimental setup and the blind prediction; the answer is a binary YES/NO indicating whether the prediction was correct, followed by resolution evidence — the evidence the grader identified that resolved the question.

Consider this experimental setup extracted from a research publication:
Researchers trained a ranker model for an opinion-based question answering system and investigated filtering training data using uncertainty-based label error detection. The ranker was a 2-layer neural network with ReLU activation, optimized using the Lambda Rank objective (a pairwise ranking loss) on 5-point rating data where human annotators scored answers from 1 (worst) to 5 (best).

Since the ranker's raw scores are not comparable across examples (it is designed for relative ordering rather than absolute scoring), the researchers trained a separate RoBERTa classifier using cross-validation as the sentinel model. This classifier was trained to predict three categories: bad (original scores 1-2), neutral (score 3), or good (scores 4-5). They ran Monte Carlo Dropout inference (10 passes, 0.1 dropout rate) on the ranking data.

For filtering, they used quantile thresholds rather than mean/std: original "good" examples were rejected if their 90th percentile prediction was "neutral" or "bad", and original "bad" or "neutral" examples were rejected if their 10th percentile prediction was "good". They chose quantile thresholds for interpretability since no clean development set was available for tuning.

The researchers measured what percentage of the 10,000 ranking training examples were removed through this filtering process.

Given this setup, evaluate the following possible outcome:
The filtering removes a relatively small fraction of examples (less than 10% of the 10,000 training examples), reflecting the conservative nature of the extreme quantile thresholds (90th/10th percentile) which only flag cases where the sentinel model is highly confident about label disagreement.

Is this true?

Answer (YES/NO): NO